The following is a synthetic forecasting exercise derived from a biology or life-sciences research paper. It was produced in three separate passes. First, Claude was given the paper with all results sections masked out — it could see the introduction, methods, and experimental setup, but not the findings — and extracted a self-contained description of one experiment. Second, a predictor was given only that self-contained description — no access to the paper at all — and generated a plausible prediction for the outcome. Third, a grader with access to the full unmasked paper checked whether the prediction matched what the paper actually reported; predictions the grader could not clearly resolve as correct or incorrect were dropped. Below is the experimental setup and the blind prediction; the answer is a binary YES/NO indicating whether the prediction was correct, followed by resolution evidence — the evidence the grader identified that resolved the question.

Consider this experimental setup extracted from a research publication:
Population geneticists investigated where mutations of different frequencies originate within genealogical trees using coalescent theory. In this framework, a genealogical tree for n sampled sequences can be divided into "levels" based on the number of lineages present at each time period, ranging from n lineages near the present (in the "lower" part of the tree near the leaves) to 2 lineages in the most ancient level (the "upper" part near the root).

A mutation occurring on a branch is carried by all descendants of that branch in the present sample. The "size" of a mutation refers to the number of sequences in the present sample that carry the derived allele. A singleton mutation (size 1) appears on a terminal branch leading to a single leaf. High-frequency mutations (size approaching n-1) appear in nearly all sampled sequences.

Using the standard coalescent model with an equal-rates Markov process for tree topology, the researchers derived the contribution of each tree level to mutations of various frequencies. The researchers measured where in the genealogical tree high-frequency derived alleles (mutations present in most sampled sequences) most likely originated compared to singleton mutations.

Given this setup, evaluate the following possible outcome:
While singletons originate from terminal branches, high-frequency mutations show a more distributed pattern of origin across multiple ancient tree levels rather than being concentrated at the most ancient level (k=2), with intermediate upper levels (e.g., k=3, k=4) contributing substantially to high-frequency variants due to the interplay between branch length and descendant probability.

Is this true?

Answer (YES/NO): NO